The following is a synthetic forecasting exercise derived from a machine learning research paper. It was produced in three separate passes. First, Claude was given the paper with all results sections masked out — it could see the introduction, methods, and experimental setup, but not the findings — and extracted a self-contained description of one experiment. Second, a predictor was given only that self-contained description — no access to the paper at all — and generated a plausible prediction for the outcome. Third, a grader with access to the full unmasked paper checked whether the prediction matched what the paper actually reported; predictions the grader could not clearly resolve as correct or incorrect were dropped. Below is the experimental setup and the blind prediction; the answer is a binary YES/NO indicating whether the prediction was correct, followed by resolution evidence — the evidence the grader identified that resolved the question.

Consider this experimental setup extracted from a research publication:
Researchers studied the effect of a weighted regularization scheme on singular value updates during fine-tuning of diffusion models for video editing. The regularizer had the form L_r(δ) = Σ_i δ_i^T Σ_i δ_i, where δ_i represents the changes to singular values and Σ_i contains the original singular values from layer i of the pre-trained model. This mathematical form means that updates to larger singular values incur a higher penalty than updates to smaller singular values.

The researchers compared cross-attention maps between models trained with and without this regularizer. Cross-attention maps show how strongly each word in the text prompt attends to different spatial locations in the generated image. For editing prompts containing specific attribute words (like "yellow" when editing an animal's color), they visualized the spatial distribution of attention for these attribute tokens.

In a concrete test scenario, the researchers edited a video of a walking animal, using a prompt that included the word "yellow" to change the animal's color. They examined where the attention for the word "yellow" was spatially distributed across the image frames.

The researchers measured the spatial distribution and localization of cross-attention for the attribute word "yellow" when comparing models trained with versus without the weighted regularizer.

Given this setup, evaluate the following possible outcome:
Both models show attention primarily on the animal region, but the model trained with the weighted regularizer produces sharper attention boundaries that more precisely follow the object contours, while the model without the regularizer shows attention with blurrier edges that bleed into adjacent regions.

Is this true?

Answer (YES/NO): NO